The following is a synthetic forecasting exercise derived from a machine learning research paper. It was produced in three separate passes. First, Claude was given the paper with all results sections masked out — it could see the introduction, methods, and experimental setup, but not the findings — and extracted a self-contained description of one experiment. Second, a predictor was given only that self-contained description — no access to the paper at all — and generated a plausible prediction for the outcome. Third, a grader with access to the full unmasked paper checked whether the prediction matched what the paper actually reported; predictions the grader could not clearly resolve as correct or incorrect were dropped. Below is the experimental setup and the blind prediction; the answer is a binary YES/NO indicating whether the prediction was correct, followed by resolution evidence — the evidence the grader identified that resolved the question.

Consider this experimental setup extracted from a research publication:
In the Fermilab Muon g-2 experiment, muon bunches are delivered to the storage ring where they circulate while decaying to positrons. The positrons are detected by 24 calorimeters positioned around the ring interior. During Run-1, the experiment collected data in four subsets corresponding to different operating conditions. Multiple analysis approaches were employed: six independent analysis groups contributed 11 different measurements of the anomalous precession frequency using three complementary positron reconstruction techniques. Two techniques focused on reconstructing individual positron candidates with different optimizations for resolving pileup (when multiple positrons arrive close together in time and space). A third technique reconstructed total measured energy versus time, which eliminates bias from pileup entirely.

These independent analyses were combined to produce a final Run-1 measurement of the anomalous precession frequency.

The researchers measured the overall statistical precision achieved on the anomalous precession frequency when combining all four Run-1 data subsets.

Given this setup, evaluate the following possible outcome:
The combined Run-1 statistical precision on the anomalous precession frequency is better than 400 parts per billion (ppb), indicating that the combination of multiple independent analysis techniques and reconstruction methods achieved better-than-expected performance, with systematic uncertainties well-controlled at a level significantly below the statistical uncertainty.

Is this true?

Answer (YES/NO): NO